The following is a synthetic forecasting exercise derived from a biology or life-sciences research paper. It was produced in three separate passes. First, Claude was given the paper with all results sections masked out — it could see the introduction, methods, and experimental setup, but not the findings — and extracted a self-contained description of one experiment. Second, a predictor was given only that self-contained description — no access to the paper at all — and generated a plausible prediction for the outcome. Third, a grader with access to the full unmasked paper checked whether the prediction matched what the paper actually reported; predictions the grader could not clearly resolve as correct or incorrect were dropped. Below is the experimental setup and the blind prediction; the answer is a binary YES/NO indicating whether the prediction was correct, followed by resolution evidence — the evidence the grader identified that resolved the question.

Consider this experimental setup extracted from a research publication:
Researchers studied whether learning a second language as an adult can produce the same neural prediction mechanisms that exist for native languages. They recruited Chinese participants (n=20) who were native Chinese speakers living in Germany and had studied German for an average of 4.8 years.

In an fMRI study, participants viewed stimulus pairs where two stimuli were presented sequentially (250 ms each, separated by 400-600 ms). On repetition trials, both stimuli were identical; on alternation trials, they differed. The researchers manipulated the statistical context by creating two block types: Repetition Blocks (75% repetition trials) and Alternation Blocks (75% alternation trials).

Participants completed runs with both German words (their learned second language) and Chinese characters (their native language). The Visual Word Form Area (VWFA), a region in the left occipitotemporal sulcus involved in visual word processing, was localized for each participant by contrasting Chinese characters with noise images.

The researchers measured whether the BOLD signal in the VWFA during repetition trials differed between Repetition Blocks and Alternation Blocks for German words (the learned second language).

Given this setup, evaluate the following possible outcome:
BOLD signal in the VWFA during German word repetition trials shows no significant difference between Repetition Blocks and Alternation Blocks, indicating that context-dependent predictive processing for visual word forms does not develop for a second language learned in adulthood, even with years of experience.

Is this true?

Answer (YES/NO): NO